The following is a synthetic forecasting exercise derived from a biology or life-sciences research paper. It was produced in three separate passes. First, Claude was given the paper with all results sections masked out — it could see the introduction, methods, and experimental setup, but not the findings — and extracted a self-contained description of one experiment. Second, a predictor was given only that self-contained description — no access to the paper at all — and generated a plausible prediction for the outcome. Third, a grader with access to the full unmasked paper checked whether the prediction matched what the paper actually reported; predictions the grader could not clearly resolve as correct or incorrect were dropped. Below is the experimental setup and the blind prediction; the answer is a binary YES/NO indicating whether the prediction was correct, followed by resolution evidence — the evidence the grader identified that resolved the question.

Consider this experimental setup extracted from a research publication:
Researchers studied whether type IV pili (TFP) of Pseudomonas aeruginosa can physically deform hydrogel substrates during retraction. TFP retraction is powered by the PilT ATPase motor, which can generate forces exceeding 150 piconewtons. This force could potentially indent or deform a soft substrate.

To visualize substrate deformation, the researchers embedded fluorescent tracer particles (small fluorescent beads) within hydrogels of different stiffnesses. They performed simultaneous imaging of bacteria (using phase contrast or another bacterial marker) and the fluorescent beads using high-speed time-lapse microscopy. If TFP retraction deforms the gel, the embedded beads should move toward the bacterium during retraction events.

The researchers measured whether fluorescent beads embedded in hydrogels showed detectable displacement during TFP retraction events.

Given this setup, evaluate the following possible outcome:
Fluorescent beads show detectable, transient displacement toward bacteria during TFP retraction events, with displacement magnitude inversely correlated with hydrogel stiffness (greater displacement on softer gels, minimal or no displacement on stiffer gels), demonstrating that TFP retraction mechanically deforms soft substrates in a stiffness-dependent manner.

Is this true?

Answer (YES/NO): NO